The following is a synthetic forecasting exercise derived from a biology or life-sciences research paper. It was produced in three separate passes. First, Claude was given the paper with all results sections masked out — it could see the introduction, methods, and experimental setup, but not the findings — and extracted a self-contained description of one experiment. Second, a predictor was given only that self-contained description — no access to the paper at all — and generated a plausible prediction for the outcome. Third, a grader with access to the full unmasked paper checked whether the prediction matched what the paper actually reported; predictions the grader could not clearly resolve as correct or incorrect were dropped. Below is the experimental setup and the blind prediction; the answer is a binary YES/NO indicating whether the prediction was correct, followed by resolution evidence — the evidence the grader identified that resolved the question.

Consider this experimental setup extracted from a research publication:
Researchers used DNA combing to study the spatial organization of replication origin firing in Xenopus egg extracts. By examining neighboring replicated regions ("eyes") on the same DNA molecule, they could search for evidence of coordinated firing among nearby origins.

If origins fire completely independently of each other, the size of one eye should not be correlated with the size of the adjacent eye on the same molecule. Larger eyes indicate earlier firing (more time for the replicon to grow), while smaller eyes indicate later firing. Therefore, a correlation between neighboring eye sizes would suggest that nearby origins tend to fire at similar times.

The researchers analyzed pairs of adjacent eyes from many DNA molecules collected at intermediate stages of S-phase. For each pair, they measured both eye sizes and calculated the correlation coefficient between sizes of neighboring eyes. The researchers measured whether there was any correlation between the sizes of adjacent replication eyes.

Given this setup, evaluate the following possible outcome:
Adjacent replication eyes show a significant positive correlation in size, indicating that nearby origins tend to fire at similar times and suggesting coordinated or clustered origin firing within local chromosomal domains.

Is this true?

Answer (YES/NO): NO